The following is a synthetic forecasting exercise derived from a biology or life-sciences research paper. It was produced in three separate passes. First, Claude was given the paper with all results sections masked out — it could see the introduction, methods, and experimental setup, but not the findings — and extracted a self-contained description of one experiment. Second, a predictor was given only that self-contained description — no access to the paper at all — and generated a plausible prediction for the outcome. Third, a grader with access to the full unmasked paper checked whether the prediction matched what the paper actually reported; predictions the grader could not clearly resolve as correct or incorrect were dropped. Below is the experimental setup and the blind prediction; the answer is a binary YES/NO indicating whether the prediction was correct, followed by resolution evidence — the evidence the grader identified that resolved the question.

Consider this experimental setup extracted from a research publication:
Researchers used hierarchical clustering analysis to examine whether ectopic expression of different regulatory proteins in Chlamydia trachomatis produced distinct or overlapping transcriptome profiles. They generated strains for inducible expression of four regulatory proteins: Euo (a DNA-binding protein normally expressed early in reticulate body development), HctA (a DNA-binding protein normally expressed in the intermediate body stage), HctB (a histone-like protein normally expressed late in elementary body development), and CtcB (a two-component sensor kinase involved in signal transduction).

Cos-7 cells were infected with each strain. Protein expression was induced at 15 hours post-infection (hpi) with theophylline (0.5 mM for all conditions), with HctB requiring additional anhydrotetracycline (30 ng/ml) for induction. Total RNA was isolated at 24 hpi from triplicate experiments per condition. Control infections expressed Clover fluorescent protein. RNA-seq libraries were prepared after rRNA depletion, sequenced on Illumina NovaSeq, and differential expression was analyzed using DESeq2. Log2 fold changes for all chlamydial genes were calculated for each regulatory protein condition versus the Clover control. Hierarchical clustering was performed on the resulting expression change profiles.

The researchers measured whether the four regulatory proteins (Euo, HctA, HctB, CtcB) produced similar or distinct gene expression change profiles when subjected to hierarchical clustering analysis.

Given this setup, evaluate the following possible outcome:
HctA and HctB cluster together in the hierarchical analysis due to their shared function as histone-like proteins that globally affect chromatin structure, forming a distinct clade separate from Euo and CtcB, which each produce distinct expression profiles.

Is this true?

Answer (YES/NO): NO